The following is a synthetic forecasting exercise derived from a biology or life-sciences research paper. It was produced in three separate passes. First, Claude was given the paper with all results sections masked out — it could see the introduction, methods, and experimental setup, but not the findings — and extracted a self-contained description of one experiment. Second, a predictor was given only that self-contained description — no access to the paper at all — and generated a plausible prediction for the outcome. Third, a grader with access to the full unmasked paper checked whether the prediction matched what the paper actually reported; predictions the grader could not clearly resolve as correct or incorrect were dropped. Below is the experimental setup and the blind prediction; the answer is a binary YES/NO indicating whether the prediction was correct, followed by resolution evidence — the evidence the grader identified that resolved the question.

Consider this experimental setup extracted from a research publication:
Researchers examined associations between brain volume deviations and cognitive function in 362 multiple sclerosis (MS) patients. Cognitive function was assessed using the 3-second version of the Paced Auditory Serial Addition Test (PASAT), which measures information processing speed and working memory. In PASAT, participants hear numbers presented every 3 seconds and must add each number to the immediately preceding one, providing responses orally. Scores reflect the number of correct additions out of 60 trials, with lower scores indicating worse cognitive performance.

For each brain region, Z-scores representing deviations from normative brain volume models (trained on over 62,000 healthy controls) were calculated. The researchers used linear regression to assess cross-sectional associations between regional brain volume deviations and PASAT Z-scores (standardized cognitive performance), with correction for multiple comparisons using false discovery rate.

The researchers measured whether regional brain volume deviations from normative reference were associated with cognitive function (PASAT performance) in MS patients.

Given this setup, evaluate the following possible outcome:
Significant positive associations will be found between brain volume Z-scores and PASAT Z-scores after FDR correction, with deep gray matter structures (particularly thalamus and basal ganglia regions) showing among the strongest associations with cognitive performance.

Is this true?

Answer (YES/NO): NO